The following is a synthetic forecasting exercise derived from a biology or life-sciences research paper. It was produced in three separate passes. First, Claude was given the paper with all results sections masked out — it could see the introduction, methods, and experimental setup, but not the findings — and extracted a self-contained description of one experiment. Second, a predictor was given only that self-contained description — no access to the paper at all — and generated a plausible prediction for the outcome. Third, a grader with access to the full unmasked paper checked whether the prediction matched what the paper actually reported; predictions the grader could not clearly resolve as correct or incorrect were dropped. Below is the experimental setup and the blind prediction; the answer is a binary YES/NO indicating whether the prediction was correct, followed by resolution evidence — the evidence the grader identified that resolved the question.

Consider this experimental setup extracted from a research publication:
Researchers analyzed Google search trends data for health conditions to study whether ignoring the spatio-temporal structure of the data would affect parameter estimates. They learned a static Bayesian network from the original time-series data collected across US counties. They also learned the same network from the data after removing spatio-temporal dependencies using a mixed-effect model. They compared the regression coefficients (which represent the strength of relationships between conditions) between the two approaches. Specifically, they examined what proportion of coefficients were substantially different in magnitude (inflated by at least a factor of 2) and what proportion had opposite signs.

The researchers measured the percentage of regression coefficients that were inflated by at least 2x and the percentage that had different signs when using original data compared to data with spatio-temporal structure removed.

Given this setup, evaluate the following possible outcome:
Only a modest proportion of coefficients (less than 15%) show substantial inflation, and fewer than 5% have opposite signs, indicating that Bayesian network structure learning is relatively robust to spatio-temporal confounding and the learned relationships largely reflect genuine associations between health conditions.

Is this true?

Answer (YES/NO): NO